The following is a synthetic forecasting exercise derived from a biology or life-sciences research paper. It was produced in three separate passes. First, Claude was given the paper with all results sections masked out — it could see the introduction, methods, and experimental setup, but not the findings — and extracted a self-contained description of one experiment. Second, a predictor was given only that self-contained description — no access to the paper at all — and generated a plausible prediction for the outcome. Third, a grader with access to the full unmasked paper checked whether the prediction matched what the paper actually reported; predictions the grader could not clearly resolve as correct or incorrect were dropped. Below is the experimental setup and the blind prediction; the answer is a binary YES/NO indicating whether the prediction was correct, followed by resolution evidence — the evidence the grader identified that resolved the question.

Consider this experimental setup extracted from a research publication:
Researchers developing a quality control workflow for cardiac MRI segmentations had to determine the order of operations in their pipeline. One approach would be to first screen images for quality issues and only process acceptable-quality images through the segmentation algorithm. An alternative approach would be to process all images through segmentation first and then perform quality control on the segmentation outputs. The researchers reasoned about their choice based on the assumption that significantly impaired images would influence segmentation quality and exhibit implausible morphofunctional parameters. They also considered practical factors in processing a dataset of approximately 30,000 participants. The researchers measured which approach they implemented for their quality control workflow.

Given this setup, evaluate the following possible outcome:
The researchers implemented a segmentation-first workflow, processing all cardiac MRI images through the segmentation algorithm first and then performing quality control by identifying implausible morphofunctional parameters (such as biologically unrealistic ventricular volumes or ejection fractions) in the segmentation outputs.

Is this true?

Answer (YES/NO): YES